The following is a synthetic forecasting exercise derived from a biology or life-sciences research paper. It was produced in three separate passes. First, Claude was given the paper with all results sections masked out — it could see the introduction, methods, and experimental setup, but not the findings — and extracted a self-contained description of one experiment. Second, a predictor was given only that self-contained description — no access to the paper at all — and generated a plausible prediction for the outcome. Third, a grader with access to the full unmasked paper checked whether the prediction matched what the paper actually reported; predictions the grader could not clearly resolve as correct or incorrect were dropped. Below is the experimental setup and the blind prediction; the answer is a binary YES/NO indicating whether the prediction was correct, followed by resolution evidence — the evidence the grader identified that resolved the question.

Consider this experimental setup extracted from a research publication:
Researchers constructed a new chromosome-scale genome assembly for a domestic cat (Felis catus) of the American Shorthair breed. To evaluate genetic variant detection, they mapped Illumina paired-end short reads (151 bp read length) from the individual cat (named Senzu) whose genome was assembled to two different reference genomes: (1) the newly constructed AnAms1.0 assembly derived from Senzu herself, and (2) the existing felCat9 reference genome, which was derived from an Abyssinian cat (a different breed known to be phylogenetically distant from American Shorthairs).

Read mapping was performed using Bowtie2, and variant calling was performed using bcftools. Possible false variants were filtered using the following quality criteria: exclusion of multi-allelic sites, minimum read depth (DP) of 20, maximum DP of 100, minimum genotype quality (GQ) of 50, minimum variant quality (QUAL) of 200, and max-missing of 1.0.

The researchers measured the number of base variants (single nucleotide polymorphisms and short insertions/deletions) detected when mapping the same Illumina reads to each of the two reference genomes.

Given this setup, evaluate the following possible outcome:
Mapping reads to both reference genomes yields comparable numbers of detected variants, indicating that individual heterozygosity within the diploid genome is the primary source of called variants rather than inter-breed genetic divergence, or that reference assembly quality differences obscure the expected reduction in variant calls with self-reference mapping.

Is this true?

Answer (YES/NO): NO